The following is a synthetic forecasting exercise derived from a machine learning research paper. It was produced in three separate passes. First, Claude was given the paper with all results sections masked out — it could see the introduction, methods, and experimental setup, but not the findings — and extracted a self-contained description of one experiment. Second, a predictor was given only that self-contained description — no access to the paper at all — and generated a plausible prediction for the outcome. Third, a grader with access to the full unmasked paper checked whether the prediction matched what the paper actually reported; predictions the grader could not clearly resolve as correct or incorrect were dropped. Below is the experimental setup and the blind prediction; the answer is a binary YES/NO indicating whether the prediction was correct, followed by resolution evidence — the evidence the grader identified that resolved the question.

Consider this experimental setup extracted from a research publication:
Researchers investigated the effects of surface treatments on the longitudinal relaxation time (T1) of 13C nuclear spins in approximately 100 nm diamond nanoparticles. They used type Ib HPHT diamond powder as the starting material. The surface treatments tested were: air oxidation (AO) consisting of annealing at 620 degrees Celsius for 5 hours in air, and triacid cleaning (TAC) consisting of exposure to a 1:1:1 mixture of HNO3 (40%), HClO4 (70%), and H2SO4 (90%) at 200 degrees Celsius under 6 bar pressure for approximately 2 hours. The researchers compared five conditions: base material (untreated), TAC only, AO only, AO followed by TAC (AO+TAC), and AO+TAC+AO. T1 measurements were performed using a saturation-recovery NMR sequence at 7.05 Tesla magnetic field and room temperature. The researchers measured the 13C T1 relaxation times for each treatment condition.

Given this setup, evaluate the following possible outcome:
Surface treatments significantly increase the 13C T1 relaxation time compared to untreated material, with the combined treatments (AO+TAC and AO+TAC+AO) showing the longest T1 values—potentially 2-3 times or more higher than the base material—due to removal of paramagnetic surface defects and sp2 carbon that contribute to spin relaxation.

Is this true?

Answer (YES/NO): YES